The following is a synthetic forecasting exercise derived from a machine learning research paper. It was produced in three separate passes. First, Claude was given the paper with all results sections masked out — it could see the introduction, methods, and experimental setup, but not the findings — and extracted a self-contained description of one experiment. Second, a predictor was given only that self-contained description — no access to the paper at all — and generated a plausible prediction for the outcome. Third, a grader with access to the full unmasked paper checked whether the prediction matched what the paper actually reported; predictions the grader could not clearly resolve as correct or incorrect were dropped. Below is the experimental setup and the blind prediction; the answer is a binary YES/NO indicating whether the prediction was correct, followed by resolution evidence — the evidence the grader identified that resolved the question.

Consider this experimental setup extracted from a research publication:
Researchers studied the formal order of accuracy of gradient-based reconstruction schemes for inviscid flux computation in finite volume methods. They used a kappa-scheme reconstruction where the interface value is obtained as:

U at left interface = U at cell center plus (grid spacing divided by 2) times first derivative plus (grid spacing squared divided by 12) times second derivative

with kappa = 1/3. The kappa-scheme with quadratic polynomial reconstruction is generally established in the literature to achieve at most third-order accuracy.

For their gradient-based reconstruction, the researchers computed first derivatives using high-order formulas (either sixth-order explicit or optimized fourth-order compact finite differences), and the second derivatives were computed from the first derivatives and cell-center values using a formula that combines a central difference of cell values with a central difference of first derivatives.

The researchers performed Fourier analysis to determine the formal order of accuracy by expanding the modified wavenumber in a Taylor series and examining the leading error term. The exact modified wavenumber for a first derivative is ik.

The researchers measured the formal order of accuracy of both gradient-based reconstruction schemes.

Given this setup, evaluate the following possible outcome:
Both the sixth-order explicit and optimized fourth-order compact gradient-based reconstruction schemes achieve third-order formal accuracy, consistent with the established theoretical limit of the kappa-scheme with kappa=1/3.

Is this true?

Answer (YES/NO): NO